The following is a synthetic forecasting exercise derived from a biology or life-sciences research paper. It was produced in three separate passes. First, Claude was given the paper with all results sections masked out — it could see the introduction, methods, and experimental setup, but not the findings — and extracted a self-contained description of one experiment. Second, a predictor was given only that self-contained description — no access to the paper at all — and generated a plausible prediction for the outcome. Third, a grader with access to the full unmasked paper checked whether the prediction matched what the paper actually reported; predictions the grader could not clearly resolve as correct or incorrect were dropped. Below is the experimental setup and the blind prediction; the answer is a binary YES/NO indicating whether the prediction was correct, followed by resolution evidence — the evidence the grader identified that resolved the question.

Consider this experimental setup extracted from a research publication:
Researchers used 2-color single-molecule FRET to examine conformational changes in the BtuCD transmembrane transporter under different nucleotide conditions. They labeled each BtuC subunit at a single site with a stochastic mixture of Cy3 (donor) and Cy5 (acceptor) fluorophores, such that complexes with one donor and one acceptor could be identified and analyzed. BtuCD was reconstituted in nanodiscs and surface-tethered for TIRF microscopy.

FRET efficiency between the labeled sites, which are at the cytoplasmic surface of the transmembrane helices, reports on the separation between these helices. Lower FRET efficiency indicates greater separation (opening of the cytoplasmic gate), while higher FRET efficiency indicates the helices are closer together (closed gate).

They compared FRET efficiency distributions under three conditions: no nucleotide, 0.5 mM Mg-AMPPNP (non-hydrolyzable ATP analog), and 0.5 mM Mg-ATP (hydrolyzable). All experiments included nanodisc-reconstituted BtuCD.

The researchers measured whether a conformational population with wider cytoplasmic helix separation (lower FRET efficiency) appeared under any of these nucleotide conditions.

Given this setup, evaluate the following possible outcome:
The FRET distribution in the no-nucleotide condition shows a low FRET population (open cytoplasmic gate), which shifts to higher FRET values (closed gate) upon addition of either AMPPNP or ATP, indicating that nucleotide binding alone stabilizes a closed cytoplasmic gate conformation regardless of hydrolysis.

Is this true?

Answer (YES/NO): NO